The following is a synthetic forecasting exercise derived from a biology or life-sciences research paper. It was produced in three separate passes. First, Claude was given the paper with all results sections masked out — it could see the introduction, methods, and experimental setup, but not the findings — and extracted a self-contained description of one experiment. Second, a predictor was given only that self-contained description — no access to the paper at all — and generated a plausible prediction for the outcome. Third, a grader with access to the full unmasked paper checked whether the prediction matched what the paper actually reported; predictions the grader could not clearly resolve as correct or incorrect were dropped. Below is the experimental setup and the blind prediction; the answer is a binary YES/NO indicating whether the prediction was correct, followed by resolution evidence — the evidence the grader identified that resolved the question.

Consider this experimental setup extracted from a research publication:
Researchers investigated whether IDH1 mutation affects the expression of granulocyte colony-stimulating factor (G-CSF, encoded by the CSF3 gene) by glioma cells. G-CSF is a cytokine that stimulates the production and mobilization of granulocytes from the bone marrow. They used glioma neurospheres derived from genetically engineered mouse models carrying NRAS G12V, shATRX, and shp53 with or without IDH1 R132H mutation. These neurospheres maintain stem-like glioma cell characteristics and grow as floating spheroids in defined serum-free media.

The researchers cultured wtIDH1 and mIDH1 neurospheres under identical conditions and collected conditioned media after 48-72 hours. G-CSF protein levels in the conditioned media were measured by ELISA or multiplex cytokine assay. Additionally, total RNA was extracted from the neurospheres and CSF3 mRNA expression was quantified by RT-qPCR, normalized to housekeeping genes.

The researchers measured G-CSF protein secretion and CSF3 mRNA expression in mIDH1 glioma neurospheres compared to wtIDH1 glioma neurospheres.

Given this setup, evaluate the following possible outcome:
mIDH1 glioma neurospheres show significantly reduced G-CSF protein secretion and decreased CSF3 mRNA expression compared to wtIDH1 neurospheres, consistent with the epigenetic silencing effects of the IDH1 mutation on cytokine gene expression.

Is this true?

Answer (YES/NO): NO